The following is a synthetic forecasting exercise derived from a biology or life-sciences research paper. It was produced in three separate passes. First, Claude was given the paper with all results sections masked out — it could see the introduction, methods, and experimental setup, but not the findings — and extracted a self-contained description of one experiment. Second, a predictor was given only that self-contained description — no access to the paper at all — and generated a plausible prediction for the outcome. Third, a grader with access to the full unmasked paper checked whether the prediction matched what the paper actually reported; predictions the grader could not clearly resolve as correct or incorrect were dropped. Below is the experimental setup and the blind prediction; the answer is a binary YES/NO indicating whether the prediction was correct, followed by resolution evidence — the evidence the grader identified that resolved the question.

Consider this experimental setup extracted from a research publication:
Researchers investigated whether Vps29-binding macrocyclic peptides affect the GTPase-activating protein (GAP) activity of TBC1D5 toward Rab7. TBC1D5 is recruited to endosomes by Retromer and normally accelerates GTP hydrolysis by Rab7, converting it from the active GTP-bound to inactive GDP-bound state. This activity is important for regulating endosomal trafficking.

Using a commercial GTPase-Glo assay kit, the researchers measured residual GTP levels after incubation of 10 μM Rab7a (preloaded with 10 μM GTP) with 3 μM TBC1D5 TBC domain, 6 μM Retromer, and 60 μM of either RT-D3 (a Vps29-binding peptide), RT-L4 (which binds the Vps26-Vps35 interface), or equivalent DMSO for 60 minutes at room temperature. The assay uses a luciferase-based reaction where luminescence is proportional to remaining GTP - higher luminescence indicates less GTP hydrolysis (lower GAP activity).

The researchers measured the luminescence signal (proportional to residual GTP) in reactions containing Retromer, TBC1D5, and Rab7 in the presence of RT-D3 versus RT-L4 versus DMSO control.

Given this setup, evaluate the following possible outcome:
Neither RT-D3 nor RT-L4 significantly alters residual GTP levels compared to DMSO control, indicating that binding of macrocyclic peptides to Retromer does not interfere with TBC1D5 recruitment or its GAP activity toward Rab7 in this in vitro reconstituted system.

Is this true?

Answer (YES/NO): NO